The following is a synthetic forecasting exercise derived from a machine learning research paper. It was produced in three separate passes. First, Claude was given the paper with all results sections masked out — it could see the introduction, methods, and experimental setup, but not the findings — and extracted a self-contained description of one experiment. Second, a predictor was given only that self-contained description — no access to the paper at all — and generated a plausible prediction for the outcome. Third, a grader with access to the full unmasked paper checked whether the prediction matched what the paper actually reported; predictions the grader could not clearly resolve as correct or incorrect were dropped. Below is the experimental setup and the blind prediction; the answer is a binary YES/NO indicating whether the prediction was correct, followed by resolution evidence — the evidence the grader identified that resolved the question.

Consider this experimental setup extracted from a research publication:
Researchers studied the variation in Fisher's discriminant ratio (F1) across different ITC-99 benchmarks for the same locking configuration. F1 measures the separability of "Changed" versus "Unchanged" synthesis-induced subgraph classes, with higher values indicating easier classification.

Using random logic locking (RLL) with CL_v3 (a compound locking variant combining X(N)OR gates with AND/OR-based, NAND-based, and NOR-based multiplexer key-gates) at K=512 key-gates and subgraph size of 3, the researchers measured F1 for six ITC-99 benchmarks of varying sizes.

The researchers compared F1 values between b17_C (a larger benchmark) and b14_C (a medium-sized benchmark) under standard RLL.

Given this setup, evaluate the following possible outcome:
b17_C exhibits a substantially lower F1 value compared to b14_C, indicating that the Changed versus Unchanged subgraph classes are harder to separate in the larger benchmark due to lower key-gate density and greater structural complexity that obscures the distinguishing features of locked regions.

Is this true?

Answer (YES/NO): NO